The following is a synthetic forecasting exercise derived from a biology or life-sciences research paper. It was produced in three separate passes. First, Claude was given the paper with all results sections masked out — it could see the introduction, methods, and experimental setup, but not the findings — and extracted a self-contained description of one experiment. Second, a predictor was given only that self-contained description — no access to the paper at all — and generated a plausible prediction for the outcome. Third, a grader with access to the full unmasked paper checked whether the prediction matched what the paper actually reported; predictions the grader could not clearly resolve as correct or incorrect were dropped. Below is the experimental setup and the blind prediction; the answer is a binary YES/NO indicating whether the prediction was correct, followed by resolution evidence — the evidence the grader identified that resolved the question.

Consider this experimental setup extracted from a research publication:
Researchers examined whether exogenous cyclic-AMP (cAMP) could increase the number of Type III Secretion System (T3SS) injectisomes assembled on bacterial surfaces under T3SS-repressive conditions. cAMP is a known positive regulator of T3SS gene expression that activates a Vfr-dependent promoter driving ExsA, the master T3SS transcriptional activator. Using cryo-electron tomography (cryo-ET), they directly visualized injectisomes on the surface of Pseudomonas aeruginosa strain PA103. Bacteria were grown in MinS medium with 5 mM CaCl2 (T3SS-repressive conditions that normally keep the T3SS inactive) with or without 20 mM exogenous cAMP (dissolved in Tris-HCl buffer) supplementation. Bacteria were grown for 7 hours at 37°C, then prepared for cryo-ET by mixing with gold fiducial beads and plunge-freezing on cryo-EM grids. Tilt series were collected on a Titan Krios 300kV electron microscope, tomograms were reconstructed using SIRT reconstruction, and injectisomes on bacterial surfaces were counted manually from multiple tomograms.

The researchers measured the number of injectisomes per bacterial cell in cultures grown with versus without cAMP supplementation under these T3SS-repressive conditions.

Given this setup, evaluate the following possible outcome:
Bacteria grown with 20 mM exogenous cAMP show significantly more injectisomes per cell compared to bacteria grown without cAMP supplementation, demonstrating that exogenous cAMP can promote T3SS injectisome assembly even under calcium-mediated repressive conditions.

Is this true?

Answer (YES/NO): YES